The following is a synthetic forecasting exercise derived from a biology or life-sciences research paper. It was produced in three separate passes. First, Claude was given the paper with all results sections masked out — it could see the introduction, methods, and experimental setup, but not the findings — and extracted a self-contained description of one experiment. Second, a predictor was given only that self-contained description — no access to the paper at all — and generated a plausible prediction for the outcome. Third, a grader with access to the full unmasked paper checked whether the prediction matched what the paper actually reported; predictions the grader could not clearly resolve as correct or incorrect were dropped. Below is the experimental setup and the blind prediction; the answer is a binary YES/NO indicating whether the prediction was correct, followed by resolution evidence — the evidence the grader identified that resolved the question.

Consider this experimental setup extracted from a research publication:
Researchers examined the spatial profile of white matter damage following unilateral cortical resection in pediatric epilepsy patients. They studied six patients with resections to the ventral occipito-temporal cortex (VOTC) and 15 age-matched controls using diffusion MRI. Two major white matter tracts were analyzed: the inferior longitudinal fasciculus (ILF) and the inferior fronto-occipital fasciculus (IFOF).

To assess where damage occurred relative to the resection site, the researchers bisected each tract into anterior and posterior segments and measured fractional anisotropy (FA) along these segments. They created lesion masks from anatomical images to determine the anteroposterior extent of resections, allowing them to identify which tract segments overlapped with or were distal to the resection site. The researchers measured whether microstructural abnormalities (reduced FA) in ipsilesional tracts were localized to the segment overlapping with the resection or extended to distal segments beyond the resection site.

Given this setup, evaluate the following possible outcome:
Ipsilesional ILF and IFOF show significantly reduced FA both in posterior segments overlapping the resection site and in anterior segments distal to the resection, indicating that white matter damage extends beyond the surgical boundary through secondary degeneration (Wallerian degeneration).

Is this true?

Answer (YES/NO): NO